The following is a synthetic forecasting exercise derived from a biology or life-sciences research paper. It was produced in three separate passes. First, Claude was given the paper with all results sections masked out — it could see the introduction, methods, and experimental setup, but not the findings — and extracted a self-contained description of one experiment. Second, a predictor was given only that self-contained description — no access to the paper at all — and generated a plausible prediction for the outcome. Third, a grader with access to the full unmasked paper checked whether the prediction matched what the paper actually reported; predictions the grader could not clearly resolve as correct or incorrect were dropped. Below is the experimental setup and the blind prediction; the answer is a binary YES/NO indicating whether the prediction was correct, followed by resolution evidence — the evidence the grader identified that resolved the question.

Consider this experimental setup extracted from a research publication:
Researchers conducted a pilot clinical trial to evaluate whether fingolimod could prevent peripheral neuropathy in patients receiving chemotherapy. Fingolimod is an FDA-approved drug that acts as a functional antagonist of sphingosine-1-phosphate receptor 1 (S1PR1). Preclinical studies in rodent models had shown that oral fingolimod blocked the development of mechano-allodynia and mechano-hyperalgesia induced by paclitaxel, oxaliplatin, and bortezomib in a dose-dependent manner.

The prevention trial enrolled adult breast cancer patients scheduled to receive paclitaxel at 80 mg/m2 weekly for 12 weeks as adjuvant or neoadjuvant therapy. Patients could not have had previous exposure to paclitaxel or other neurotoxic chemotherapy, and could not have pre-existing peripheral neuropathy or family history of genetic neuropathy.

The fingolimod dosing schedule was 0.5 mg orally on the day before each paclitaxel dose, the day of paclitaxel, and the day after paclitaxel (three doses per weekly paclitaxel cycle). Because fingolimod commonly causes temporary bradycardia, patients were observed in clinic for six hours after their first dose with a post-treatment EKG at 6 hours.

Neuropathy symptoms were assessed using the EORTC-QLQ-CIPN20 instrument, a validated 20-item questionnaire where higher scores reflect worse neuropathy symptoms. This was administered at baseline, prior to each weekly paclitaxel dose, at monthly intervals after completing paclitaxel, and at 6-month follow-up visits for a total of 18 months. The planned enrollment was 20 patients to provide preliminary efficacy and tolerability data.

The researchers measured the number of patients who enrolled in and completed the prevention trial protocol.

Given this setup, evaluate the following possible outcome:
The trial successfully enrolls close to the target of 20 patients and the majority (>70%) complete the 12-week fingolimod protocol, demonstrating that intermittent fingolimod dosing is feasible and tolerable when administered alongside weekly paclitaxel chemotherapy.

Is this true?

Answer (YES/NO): NO